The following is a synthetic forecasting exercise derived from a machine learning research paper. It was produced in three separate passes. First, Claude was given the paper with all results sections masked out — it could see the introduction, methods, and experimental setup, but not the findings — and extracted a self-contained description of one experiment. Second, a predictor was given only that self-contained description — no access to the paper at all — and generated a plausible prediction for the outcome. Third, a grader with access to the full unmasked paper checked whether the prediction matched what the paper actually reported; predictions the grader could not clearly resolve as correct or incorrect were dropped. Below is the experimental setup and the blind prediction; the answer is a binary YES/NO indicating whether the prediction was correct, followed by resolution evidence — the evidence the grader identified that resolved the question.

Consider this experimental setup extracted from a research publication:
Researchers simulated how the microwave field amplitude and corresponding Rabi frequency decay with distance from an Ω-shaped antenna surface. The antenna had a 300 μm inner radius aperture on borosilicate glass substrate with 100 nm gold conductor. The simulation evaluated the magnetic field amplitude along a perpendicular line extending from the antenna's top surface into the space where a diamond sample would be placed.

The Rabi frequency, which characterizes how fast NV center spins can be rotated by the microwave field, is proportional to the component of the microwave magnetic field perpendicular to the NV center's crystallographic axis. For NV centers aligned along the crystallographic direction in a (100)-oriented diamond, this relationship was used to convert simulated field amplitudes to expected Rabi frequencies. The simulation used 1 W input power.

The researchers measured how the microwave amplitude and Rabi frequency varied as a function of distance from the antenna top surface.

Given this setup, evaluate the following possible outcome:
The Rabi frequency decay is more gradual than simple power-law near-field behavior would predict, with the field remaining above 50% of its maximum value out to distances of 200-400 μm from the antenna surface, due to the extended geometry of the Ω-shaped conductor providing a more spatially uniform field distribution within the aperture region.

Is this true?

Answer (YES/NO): YES